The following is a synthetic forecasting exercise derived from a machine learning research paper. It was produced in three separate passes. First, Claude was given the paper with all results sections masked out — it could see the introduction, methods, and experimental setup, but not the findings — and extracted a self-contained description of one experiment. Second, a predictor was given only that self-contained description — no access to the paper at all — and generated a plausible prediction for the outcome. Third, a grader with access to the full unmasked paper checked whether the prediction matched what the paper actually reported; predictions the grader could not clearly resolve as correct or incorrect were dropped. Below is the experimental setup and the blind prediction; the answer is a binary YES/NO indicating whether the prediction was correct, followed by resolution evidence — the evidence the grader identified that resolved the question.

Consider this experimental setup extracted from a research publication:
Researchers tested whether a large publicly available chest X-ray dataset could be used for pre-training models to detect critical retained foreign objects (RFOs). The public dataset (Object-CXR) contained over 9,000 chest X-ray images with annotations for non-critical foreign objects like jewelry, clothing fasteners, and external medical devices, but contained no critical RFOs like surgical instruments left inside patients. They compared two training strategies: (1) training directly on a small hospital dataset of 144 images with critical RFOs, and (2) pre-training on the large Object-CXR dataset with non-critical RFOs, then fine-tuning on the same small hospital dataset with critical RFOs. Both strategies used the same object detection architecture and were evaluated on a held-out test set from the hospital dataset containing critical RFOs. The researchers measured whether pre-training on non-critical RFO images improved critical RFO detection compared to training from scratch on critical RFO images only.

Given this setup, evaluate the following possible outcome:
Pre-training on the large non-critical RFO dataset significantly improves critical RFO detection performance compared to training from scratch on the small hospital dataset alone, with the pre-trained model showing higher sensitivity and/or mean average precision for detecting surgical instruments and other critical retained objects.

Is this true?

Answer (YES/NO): YES